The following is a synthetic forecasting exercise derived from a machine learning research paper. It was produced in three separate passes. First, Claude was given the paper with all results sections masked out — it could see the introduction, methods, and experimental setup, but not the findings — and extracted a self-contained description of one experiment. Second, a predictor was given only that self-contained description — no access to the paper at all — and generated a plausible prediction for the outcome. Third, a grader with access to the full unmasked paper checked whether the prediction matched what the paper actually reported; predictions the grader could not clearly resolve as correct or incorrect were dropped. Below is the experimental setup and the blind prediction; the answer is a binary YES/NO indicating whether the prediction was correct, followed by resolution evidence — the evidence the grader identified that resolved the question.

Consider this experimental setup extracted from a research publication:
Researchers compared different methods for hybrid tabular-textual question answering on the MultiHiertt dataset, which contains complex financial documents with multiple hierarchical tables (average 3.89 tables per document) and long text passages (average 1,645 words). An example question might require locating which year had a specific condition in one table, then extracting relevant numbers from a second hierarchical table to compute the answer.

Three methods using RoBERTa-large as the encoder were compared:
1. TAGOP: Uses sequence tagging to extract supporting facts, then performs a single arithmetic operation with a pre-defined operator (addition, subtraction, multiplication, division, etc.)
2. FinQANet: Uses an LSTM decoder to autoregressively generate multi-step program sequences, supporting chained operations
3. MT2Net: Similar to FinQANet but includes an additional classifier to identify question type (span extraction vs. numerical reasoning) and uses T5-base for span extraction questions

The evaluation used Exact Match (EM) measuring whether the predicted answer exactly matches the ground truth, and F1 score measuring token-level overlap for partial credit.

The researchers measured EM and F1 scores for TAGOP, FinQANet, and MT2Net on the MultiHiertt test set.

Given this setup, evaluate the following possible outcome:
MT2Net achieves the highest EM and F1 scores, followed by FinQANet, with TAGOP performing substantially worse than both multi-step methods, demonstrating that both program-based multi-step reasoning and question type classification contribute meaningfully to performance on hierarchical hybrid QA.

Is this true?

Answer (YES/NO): YES